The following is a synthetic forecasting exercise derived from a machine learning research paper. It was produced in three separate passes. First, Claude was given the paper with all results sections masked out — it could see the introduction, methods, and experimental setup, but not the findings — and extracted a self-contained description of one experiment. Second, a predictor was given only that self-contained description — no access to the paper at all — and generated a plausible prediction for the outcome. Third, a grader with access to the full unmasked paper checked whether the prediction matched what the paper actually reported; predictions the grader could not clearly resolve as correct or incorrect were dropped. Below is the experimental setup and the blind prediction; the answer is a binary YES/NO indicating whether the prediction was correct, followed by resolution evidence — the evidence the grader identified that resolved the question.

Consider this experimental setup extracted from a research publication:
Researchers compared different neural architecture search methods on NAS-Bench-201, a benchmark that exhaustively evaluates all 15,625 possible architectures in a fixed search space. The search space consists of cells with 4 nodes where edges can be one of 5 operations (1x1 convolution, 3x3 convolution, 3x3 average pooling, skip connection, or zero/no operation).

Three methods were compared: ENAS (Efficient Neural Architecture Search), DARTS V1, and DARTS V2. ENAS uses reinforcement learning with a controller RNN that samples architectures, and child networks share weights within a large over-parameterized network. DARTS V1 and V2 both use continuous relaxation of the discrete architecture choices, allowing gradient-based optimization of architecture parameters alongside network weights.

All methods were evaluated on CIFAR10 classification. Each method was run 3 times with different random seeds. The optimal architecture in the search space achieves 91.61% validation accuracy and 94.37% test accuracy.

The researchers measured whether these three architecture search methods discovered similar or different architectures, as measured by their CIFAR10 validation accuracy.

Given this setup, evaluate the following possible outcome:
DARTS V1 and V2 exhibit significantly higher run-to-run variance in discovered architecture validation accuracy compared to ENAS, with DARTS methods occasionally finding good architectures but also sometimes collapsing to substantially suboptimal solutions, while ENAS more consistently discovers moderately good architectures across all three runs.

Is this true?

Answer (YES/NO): NO